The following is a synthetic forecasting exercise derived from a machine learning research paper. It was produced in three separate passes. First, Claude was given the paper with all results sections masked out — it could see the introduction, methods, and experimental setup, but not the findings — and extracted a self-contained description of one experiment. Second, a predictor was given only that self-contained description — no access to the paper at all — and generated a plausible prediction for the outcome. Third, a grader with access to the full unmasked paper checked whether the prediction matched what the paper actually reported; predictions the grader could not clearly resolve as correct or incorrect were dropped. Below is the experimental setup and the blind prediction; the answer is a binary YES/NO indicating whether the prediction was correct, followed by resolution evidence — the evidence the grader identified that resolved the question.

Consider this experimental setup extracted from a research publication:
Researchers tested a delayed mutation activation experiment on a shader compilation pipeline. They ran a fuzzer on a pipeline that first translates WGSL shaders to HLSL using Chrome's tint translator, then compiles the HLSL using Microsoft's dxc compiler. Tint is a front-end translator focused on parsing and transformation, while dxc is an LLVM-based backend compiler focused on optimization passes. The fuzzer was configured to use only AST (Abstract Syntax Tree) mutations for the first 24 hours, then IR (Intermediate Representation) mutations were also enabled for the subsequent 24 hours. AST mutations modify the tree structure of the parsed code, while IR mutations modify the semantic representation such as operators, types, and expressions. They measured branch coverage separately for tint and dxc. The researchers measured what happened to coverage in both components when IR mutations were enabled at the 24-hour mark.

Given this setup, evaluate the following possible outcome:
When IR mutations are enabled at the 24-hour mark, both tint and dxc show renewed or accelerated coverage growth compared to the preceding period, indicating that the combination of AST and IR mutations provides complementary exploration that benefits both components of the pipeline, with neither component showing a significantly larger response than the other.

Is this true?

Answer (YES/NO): NO